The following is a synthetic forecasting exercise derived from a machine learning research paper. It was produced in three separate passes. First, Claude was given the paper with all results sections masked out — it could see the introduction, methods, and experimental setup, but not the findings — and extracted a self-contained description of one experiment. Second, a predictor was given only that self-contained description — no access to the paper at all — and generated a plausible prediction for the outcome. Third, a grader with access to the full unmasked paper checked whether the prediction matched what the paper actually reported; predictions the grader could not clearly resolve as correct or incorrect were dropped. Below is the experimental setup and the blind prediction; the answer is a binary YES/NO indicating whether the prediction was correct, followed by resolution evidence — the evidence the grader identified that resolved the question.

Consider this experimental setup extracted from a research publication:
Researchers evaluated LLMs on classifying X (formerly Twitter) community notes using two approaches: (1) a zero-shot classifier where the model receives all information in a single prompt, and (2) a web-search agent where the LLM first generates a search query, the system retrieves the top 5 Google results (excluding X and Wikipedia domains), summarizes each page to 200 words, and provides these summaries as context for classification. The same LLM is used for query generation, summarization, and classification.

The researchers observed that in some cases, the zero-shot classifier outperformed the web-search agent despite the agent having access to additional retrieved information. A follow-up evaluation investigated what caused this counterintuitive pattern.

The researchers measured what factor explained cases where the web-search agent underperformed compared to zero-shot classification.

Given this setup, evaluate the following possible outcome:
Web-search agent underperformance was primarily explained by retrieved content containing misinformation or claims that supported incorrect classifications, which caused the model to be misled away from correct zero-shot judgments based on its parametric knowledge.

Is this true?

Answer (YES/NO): NO